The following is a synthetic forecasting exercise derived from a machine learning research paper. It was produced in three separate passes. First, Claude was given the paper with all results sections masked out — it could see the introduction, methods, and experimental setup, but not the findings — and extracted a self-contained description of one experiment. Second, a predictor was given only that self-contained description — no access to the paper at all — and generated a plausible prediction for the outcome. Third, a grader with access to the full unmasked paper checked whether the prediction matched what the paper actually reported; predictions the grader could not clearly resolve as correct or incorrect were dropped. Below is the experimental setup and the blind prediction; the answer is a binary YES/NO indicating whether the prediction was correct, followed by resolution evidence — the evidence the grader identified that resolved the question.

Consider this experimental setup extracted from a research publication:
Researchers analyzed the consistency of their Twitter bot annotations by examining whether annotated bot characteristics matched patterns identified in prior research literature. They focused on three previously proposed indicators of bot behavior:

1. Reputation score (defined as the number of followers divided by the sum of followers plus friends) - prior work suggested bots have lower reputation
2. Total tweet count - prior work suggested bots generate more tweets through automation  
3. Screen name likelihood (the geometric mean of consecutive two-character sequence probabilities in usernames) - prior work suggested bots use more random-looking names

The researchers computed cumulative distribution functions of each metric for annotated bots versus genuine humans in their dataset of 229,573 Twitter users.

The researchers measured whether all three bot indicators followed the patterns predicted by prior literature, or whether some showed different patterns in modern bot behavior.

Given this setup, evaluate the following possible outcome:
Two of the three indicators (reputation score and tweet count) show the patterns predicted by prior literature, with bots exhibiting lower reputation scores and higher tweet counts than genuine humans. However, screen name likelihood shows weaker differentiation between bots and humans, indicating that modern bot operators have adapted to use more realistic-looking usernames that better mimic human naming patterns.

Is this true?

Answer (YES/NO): NO